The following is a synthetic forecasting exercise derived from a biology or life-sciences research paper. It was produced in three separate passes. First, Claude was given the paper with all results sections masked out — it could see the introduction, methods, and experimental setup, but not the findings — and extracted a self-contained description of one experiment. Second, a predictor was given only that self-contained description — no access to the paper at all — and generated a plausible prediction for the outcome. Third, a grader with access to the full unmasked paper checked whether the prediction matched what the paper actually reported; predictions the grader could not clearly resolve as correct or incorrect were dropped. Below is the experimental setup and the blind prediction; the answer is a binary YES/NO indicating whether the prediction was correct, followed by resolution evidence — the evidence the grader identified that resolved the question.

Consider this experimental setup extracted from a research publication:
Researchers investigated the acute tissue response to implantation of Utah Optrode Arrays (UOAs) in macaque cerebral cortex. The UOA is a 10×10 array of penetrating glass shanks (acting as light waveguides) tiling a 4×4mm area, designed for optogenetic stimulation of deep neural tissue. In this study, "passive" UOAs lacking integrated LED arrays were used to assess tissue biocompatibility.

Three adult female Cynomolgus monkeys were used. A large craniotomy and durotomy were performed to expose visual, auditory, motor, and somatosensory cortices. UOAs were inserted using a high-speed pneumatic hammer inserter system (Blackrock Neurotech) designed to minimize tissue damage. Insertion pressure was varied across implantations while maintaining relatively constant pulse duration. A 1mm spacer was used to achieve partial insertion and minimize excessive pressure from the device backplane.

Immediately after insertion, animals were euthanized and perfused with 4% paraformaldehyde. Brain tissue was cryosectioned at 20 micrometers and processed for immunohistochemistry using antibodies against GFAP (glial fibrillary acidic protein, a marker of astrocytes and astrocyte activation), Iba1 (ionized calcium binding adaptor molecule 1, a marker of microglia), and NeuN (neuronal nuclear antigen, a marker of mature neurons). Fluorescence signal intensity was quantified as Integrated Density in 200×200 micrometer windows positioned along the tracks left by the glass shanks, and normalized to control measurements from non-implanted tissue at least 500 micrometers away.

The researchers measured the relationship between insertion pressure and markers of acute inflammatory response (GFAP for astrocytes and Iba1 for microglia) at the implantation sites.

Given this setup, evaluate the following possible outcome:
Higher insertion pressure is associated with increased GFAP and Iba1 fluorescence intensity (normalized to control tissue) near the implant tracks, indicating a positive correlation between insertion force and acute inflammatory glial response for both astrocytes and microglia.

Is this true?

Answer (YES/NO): NO